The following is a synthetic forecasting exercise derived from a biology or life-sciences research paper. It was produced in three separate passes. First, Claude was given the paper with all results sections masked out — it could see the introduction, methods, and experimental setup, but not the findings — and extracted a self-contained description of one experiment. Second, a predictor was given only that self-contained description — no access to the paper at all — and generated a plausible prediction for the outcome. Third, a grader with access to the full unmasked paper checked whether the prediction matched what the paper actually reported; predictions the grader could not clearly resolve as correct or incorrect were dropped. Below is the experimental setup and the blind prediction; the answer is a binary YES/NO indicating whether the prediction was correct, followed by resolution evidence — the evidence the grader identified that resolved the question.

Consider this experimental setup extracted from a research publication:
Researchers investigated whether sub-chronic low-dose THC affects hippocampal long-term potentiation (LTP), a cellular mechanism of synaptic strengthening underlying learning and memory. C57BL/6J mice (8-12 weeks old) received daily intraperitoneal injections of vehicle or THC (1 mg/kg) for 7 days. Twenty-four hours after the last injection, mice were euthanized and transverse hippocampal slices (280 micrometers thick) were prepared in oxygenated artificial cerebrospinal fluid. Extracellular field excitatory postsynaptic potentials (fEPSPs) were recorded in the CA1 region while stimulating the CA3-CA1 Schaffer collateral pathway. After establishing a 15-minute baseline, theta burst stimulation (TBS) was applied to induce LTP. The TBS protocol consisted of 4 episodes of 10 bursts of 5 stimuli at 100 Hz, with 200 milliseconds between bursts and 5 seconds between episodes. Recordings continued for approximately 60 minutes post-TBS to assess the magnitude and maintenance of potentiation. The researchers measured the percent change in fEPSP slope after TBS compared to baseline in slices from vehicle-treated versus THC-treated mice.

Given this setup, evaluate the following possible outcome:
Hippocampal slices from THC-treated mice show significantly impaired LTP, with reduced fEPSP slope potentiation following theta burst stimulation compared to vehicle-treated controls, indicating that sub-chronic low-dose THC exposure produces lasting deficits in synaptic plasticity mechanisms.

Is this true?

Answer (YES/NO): NO